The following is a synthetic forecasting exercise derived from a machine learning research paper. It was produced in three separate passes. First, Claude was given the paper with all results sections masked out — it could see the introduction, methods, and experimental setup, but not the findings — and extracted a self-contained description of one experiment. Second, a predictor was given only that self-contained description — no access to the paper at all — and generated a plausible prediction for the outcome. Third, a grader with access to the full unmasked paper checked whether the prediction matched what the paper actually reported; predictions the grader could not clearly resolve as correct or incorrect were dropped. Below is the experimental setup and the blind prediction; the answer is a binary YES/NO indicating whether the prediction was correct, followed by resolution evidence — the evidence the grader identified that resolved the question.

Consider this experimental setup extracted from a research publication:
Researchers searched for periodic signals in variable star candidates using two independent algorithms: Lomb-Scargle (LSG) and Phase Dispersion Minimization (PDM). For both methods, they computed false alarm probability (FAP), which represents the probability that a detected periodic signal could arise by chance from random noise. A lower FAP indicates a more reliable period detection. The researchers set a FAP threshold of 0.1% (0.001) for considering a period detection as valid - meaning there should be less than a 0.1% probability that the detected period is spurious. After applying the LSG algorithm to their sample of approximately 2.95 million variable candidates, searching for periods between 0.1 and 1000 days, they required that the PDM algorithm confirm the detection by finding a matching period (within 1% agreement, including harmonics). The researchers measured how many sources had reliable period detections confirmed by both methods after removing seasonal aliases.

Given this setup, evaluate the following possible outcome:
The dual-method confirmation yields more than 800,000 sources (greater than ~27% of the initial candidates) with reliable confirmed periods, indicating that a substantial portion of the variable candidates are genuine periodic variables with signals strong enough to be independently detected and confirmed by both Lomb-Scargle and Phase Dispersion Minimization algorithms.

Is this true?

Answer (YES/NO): NO